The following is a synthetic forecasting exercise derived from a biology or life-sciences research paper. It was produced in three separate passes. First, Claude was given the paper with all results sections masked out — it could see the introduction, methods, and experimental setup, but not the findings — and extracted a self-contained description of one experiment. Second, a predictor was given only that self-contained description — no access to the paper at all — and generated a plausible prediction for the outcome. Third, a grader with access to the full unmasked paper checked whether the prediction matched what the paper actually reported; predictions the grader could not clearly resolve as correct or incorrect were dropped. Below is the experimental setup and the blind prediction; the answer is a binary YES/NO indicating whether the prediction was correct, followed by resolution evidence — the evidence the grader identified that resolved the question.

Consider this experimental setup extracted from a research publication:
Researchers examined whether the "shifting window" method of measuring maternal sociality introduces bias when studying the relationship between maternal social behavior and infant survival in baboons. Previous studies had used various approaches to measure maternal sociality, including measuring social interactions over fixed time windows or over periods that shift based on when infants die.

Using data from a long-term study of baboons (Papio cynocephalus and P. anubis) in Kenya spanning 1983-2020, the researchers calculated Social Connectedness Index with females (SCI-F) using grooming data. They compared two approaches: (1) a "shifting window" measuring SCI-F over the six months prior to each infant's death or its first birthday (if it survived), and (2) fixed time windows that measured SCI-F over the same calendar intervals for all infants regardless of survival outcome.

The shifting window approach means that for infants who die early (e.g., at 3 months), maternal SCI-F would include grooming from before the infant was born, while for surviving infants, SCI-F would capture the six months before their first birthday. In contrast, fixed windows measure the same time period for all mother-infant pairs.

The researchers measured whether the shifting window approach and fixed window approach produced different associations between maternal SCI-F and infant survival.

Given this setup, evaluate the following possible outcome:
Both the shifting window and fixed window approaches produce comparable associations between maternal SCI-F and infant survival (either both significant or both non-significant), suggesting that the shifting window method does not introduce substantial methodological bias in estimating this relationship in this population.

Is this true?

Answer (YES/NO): NO